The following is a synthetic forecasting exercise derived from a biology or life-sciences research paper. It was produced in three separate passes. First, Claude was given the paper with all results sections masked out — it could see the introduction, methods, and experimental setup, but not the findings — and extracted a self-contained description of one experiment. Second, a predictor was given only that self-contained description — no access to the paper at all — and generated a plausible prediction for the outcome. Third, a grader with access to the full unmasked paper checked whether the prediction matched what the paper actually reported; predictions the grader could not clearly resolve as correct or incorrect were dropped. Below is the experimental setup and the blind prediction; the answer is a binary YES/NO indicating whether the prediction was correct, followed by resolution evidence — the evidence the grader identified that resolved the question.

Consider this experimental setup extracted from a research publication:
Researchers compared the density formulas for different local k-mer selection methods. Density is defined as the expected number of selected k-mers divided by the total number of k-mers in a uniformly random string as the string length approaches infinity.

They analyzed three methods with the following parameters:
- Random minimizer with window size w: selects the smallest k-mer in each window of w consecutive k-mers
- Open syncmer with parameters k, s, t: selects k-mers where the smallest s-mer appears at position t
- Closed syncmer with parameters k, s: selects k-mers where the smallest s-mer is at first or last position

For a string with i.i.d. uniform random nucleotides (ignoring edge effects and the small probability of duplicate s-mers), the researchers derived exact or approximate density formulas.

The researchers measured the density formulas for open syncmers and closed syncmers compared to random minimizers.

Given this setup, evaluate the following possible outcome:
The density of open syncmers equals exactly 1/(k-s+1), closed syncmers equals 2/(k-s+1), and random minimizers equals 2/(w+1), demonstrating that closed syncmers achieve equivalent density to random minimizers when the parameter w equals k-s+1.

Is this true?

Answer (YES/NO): NO